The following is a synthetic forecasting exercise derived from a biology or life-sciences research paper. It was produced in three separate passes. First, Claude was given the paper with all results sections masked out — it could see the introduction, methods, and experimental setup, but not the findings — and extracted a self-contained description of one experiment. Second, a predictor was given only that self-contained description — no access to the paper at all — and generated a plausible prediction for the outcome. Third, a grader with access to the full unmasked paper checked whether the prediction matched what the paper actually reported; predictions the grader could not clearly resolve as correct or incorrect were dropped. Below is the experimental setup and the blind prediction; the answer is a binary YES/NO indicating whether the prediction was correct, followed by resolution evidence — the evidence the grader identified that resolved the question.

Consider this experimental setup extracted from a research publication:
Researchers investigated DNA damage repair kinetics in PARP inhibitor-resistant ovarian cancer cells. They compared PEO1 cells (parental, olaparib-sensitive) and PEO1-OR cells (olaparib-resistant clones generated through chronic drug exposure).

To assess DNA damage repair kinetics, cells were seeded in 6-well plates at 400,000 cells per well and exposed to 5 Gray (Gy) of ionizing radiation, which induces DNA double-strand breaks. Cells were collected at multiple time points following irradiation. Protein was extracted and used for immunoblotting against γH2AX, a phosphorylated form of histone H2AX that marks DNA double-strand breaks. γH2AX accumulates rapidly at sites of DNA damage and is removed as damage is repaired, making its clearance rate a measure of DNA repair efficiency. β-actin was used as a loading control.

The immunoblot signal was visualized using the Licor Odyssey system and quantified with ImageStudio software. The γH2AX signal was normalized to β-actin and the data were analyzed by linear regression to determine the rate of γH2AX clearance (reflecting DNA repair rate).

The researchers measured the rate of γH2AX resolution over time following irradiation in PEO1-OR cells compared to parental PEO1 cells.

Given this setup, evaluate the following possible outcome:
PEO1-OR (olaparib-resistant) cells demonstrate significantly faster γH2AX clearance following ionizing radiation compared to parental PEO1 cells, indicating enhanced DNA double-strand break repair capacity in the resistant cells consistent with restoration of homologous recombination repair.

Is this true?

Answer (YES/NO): NO